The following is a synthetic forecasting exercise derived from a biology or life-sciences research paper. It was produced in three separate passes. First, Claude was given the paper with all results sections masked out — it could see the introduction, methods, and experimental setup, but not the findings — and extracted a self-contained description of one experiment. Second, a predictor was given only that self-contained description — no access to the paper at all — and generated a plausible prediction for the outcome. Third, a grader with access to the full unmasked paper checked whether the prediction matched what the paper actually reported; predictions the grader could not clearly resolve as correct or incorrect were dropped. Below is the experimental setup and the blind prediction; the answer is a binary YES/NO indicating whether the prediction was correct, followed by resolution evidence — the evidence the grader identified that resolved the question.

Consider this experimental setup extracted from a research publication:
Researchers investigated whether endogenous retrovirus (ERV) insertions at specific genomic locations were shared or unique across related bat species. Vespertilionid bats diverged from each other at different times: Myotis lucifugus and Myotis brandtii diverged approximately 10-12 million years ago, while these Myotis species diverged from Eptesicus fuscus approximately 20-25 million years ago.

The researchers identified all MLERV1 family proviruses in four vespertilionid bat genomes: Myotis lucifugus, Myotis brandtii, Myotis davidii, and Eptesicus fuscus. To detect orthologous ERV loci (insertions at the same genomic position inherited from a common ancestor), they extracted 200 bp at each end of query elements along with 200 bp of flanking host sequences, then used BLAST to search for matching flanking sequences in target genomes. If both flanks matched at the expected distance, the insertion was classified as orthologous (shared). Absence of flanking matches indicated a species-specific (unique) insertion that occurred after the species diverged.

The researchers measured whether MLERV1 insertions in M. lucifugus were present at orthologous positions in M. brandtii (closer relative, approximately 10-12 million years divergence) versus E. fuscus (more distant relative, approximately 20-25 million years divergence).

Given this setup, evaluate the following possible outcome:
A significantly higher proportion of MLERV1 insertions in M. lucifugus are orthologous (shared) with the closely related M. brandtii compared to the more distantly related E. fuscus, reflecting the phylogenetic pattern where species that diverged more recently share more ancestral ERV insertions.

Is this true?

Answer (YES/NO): YES